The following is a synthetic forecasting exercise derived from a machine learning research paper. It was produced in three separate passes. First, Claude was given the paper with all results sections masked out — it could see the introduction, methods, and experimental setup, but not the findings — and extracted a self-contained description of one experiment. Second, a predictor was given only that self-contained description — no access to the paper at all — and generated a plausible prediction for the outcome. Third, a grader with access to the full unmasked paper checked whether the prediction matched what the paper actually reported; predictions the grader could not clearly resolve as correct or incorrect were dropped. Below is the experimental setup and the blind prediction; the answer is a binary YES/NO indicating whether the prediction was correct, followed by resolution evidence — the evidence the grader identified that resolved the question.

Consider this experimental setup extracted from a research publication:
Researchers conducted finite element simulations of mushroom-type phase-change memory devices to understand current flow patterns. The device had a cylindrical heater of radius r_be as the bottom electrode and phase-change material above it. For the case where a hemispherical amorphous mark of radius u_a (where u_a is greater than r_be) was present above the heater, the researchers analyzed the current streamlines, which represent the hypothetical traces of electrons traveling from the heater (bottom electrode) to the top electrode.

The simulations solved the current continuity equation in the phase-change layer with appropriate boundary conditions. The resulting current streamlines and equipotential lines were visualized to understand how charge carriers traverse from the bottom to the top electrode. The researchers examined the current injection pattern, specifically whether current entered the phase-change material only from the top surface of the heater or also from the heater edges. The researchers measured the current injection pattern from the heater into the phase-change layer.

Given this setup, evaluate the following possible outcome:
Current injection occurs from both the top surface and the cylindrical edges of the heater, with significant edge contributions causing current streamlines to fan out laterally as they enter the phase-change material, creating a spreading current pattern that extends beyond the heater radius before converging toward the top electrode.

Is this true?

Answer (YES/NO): YES